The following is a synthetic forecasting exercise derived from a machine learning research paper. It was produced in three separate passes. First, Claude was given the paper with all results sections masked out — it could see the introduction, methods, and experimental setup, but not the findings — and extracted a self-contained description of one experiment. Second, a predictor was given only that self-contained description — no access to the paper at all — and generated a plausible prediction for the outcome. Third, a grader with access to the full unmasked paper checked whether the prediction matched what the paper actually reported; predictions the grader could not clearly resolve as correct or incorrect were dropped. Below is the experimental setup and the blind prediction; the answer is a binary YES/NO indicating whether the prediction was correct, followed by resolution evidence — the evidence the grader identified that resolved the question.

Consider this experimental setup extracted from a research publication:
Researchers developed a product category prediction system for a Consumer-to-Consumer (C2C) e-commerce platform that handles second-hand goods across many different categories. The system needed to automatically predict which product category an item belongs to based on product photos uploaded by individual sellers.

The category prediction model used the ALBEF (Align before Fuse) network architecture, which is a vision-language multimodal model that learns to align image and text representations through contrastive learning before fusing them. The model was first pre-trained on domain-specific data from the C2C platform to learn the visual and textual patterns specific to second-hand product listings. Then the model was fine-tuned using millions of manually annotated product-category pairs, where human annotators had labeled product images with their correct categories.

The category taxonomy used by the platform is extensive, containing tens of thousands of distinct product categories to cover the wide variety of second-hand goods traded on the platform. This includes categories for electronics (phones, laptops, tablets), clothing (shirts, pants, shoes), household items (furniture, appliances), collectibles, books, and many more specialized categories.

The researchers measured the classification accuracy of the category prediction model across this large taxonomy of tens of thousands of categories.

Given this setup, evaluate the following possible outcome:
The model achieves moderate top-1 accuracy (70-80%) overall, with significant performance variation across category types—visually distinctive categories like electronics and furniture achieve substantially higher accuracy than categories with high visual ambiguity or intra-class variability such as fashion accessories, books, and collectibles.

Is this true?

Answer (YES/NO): NO